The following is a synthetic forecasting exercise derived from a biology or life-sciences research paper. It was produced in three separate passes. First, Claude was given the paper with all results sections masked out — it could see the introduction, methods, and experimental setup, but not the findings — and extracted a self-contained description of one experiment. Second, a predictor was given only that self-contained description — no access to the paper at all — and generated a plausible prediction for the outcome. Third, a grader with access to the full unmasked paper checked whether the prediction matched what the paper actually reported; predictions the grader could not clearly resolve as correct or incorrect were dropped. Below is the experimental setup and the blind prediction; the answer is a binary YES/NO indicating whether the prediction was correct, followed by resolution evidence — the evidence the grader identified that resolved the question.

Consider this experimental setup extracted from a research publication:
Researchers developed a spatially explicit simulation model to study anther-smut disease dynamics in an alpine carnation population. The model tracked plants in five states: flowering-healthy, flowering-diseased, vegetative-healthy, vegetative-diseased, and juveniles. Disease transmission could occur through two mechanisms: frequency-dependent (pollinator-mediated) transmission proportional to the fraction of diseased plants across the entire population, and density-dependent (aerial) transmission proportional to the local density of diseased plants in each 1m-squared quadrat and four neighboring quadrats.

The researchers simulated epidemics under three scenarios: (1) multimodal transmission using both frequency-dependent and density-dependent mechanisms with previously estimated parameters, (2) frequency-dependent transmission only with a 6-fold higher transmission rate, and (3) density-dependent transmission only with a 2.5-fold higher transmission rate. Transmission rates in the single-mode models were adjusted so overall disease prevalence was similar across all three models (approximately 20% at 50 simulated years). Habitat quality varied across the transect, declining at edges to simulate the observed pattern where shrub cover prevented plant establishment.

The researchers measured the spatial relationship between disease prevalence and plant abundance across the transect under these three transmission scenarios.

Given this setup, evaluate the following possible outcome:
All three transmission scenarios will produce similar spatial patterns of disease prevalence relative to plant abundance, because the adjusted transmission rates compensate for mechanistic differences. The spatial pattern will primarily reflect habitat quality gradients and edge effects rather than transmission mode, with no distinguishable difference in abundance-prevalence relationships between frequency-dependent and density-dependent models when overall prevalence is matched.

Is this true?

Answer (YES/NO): NO